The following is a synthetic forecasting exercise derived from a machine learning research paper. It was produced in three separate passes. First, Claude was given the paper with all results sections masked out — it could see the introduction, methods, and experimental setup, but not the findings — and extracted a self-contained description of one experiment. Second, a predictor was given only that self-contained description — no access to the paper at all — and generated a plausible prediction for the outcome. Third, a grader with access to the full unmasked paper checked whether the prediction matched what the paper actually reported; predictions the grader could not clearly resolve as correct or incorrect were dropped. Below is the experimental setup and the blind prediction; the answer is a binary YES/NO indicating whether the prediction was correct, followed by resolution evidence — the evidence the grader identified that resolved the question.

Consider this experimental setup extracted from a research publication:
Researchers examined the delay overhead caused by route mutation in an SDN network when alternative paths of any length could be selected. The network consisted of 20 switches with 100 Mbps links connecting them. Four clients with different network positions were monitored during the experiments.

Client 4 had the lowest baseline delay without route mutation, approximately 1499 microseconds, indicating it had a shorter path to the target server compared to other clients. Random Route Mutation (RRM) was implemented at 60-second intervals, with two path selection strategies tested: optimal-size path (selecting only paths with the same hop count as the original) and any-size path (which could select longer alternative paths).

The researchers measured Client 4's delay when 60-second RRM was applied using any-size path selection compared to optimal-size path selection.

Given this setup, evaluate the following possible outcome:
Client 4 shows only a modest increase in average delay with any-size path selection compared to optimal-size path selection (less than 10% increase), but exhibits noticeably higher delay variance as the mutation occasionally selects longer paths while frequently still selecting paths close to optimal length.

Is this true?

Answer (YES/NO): NO